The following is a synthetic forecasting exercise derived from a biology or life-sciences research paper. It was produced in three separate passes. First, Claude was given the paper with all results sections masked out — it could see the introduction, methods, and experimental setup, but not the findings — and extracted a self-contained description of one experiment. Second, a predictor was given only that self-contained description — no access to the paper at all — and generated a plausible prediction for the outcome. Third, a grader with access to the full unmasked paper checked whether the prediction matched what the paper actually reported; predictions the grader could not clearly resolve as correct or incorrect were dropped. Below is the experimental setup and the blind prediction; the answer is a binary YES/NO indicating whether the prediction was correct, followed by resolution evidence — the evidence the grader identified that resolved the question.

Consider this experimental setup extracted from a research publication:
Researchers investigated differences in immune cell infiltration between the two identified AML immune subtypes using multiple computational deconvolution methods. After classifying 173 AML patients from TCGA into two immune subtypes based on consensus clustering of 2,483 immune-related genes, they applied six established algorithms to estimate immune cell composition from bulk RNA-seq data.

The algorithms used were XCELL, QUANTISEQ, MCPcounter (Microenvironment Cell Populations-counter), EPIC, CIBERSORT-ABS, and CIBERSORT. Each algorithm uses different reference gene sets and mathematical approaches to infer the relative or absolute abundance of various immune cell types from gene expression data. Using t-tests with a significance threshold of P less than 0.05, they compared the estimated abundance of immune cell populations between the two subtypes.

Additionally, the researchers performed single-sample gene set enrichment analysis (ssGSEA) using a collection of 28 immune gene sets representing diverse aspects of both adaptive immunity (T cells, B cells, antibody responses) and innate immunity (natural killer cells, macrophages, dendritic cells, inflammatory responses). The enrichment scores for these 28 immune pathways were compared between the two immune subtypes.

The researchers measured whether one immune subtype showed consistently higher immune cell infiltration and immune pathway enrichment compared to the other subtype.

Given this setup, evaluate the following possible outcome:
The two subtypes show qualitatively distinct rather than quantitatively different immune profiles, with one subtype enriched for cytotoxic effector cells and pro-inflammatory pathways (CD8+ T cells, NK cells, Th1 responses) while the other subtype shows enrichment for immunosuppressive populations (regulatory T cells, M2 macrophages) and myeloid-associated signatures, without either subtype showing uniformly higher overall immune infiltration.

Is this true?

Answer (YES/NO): NO